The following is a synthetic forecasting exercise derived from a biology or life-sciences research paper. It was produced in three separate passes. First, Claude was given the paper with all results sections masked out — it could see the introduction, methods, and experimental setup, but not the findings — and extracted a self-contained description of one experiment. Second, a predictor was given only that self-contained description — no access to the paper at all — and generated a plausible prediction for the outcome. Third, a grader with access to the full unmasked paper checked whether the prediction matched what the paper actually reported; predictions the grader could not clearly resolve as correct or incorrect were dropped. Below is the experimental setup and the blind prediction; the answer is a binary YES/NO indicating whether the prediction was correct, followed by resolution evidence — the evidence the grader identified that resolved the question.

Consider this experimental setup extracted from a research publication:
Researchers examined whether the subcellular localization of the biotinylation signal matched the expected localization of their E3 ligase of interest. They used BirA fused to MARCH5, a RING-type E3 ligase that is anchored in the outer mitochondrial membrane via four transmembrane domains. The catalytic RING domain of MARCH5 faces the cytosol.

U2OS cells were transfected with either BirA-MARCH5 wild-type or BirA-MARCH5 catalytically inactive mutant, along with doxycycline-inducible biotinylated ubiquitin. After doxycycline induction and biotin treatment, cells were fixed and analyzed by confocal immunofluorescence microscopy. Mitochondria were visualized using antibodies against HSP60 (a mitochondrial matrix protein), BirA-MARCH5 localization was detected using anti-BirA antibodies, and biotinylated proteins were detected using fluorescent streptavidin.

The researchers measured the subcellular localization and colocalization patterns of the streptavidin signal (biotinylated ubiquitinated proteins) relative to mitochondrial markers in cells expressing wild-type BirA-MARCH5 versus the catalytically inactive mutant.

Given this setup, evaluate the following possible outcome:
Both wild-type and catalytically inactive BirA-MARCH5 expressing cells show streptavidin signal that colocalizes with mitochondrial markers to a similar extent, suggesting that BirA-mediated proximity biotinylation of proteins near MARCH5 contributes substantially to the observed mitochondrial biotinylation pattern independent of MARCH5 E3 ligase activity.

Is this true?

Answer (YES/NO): NO